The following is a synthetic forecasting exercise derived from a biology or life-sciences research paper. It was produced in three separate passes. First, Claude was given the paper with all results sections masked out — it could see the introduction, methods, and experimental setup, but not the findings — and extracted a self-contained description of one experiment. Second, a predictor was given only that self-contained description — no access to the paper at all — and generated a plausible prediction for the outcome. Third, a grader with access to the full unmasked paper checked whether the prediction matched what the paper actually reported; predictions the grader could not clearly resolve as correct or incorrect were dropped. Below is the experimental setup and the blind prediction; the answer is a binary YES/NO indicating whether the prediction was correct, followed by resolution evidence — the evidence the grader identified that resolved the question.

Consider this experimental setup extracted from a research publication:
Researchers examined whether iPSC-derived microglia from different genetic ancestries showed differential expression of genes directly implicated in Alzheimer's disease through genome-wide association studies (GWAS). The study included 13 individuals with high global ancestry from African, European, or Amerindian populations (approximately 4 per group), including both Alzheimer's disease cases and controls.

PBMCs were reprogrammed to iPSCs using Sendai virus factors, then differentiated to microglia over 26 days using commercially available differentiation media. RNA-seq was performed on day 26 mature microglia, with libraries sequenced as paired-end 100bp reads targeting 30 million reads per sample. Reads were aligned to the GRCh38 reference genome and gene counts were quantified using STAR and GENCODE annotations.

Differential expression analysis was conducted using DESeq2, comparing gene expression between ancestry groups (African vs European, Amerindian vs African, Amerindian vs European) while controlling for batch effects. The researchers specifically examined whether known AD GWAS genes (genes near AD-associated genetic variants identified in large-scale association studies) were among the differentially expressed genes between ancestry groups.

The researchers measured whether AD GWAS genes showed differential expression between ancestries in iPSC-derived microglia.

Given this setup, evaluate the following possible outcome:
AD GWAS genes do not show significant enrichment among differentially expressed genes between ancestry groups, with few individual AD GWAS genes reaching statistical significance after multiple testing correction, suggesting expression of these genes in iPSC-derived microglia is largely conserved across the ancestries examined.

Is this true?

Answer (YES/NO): NO